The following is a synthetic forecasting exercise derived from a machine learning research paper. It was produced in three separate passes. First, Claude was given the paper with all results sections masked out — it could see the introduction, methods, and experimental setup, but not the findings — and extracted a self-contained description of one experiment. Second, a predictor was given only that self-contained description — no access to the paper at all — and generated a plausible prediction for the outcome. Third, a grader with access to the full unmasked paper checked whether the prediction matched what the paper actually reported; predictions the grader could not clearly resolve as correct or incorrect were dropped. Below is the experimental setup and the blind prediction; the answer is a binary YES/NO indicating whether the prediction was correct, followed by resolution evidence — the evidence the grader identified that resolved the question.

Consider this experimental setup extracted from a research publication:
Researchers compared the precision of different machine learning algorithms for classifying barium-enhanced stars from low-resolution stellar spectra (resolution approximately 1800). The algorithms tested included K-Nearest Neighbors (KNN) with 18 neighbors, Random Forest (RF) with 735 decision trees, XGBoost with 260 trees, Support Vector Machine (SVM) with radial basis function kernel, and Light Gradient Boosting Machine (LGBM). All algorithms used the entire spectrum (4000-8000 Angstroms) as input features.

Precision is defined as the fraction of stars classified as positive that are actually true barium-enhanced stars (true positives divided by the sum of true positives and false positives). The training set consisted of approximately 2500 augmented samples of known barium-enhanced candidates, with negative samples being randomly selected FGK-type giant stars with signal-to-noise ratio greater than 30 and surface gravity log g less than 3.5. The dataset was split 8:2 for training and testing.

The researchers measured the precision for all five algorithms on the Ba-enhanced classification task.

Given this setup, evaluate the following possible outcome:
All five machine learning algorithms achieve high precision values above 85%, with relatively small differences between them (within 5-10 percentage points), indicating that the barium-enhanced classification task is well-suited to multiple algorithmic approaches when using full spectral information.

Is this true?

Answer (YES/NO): YES